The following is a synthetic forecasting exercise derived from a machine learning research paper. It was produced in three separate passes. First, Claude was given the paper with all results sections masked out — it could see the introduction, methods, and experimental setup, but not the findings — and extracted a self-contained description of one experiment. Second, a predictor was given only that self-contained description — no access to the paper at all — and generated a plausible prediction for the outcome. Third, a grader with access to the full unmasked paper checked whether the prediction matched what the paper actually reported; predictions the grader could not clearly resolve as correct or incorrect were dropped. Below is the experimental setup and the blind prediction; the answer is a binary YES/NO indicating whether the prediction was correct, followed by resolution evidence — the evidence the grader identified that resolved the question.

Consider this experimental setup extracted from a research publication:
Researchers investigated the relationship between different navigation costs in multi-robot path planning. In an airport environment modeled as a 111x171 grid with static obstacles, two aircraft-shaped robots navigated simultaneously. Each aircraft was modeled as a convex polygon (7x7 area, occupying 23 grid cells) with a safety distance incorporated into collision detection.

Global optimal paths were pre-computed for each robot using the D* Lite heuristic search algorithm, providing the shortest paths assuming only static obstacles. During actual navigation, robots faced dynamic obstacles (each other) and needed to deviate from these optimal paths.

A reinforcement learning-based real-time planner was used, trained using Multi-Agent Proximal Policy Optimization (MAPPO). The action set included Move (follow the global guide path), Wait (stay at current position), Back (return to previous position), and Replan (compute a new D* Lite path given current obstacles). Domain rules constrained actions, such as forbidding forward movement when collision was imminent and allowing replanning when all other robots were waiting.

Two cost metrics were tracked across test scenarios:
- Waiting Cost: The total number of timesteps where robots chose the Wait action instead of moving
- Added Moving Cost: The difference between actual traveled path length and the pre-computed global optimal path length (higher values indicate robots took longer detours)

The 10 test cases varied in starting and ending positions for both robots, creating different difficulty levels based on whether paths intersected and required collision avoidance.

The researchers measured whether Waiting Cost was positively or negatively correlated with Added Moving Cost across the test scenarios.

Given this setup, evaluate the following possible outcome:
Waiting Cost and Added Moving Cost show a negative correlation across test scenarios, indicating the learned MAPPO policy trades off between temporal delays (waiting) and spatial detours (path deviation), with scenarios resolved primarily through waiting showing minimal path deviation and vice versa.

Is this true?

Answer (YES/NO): YES